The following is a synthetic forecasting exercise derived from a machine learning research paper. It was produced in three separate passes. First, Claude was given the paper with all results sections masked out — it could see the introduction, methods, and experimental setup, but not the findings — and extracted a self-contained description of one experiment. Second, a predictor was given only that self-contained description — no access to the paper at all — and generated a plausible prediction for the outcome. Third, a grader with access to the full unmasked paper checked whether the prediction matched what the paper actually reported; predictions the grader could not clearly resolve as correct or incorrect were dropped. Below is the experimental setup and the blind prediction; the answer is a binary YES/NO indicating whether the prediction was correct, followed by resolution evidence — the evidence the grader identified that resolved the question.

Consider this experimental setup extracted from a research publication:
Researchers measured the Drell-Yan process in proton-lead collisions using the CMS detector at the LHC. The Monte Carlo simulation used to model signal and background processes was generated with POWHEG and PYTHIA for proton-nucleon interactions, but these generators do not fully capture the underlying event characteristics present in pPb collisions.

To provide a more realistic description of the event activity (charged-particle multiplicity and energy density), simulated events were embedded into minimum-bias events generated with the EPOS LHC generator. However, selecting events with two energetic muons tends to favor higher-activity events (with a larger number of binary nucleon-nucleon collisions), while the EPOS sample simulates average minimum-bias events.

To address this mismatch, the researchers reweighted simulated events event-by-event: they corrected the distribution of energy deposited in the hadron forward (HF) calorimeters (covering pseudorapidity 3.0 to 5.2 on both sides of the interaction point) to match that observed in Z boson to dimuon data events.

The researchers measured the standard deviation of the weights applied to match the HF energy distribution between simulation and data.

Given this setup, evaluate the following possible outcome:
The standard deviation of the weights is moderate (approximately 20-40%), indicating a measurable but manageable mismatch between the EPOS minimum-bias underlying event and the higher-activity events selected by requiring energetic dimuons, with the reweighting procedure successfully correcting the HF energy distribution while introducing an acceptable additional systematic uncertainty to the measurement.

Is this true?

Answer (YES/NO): YES